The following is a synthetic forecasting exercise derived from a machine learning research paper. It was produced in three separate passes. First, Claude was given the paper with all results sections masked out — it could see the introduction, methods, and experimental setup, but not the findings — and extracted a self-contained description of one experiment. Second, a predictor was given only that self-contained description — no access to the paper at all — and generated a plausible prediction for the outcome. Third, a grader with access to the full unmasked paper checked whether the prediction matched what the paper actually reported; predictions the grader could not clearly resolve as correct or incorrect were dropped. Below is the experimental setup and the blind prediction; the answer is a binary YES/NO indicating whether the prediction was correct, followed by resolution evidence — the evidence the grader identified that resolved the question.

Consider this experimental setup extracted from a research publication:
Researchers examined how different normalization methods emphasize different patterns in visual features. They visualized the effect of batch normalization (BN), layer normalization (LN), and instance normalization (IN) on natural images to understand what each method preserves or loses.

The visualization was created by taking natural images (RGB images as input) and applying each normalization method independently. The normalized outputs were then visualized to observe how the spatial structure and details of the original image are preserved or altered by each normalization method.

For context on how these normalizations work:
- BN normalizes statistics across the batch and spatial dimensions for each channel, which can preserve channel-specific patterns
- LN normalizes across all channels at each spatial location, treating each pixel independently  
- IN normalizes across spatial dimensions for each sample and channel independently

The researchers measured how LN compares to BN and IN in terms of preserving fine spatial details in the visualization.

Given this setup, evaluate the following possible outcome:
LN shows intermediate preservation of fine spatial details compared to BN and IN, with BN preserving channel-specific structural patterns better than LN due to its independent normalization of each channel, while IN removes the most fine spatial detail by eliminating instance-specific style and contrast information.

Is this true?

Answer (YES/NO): NO